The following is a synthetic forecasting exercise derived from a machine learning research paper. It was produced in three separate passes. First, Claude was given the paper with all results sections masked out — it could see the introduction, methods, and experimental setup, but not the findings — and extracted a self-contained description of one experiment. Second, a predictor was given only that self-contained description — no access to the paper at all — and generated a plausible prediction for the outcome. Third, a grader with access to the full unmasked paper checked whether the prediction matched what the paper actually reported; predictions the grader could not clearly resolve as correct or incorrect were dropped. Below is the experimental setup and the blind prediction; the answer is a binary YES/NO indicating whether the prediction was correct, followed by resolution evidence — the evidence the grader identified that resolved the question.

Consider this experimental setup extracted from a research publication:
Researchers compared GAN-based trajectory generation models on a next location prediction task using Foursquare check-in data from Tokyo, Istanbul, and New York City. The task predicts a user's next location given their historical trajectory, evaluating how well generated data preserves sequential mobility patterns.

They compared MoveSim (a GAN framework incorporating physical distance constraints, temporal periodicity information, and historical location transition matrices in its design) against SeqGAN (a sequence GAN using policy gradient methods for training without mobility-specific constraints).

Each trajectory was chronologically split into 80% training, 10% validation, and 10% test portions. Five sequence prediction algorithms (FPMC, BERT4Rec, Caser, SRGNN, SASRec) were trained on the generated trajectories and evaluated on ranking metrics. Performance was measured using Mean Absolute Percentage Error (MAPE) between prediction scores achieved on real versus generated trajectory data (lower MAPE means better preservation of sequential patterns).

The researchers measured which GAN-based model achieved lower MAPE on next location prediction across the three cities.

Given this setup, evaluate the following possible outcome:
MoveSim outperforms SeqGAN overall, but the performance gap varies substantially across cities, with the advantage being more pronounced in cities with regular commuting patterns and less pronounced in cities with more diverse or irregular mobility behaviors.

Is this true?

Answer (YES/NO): NO